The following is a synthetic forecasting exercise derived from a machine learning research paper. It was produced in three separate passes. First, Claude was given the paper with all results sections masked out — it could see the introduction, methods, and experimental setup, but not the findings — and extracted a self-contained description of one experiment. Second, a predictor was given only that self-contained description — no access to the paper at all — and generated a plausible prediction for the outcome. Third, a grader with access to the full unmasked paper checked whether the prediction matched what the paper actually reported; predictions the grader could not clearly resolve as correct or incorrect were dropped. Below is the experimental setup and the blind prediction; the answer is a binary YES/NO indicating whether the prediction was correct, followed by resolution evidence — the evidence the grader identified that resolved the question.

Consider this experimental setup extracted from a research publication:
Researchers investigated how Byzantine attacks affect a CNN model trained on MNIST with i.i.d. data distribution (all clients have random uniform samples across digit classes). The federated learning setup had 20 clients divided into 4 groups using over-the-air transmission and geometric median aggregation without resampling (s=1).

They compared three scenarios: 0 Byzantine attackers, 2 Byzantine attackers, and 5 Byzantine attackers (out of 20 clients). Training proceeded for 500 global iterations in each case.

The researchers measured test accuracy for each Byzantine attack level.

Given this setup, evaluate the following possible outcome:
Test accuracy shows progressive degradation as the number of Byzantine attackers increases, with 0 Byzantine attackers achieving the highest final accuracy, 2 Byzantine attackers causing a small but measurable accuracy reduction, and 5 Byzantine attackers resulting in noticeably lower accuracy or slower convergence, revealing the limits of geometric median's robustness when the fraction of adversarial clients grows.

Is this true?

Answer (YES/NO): NO